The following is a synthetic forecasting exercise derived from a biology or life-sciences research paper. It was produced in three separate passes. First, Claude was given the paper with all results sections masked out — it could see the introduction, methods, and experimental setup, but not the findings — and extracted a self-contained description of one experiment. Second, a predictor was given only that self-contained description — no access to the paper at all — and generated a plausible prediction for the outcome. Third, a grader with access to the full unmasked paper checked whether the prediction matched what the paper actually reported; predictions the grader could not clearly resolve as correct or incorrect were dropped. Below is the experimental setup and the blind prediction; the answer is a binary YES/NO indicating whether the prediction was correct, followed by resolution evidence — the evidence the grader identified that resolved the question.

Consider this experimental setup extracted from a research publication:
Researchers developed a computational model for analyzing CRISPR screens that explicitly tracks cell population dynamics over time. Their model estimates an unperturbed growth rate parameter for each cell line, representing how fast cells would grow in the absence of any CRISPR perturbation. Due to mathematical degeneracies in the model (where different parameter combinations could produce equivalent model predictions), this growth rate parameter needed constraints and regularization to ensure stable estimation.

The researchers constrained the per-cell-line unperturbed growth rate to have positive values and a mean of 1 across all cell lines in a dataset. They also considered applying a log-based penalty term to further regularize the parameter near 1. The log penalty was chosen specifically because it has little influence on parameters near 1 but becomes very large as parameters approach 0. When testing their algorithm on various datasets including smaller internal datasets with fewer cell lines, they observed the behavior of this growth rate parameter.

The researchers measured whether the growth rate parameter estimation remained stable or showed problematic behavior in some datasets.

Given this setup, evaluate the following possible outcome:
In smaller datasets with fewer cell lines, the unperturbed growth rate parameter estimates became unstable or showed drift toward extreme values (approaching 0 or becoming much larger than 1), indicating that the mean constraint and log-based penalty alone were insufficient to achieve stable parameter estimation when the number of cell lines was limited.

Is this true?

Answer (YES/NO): NO